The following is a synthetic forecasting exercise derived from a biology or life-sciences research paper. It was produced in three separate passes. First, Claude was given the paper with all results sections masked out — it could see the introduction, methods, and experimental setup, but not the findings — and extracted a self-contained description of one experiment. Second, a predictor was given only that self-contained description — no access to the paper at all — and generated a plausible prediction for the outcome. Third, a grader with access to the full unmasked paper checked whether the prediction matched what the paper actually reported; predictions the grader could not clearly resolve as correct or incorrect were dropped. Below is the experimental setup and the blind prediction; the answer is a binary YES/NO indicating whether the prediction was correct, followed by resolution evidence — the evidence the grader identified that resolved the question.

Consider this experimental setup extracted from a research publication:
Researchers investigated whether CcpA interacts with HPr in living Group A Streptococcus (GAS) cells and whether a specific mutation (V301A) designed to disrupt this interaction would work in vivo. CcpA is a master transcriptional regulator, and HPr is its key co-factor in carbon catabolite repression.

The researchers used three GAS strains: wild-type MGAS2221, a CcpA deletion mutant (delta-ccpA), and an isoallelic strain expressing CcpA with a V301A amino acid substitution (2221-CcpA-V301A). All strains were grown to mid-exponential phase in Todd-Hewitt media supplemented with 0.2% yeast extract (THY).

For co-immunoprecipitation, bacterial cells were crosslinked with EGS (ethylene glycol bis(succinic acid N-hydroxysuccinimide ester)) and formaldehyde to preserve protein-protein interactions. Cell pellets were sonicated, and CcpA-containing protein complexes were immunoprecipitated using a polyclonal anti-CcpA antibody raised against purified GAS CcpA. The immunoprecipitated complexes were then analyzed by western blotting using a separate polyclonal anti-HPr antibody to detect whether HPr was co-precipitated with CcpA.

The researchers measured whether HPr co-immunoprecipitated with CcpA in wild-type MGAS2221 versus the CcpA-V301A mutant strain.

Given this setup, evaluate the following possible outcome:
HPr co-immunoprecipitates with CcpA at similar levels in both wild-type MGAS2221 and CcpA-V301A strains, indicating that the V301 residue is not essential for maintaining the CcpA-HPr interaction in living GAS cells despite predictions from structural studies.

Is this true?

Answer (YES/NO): NO